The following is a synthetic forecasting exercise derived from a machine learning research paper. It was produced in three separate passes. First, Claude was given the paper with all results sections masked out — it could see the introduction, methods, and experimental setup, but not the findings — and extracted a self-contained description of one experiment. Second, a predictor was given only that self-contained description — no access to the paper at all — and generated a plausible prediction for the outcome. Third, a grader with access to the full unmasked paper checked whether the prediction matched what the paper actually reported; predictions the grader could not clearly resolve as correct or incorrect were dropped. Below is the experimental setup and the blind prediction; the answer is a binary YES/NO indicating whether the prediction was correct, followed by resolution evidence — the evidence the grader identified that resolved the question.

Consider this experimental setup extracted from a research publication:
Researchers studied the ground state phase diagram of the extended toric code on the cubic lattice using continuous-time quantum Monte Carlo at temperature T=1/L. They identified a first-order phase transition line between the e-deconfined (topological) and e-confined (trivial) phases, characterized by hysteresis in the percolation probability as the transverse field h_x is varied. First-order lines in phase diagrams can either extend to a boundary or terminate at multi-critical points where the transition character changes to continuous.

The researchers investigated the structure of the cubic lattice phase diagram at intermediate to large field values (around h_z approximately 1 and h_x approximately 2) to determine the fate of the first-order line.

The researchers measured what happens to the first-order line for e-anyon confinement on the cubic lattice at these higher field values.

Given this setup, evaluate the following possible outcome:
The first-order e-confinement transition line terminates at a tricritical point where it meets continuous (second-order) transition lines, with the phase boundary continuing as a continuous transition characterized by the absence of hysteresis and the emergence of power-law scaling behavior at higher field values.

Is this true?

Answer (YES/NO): NO